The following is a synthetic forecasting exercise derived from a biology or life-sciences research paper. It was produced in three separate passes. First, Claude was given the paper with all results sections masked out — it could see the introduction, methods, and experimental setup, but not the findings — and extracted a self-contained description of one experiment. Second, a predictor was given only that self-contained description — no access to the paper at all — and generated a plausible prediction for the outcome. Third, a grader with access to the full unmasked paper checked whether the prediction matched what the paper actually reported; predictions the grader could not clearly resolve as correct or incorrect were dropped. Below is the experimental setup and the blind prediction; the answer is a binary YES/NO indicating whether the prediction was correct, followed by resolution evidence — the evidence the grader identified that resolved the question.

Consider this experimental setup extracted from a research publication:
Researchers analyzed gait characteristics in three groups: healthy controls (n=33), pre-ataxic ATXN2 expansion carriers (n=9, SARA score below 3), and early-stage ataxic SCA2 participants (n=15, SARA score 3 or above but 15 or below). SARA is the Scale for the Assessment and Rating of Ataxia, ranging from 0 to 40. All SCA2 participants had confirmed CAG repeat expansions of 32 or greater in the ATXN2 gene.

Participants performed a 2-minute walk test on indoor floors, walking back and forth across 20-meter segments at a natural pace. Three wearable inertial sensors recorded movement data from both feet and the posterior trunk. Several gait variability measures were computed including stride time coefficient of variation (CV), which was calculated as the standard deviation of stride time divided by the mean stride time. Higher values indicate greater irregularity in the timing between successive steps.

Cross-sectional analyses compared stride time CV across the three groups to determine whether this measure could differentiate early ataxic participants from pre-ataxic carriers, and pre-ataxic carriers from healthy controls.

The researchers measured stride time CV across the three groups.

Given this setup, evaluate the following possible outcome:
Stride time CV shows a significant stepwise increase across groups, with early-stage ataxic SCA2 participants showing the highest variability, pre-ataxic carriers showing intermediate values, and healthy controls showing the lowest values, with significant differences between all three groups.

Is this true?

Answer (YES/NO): NO